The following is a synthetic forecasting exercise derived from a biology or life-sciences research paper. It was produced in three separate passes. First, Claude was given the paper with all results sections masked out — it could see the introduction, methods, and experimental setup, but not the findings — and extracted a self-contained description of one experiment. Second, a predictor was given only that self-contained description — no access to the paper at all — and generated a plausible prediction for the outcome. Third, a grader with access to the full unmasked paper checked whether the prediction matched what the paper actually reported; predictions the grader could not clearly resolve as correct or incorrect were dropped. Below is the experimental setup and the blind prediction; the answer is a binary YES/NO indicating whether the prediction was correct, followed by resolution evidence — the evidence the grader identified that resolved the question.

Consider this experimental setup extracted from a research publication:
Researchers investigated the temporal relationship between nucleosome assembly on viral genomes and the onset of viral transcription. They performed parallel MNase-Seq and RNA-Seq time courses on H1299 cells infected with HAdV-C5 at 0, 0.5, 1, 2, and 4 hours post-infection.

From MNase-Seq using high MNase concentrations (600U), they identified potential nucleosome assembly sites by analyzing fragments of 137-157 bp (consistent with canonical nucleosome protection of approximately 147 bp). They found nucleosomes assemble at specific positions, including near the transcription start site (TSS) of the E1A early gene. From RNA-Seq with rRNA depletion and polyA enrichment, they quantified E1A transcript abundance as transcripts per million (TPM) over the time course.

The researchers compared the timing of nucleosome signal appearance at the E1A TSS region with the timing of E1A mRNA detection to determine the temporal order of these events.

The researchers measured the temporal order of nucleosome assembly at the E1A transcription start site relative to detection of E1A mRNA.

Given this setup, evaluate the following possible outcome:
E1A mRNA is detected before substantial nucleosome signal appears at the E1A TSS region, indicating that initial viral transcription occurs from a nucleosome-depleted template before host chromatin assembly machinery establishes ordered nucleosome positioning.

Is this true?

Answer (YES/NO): NO